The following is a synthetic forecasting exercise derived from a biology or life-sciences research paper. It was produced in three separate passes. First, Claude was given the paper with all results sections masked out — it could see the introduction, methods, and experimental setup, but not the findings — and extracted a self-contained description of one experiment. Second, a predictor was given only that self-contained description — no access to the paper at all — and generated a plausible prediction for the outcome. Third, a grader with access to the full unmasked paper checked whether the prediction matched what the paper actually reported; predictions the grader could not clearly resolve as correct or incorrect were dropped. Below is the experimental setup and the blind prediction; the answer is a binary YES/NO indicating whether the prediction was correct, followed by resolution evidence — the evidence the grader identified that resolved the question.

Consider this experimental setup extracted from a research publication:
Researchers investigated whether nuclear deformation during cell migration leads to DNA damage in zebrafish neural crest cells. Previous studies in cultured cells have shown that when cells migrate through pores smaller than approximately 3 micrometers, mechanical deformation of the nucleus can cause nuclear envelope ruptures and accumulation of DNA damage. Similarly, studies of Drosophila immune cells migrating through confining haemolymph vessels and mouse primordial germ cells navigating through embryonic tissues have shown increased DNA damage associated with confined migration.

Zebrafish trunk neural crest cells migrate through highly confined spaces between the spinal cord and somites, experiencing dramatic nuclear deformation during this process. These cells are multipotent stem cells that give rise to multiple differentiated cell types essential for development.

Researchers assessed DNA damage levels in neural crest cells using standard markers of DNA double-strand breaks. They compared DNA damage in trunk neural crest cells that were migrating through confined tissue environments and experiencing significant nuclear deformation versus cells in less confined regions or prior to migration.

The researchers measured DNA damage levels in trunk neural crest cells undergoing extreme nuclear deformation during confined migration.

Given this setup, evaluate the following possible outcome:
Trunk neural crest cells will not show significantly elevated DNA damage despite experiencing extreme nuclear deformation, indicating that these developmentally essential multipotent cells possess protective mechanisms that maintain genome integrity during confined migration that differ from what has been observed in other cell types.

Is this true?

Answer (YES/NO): YES